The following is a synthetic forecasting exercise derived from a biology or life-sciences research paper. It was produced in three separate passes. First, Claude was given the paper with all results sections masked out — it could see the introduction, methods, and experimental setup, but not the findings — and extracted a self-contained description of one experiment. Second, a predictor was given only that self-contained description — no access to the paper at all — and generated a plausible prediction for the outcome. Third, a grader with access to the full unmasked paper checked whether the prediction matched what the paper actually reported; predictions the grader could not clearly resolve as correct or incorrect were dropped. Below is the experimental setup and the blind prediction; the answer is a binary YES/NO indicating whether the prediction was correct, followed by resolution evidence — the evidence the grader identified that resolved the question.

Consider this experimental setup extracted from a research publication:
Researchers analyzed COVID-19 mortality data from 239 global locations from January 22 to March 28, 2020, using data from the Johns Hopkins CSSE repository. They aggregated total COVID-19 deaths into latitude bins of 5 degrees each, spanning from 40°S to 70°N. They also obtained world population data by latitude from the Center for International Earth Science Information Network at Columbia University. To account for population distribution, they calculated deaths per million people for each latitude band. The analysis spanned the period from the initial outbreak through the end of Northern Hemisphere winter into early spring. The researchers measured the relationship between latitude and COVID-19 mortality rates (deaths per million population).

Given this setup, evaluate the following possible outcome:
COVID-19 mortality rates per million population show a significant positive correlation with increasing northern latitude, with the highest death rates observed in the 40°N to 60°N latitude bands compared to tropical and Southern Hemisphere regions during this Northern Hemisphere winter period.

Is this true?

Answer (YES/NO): YES